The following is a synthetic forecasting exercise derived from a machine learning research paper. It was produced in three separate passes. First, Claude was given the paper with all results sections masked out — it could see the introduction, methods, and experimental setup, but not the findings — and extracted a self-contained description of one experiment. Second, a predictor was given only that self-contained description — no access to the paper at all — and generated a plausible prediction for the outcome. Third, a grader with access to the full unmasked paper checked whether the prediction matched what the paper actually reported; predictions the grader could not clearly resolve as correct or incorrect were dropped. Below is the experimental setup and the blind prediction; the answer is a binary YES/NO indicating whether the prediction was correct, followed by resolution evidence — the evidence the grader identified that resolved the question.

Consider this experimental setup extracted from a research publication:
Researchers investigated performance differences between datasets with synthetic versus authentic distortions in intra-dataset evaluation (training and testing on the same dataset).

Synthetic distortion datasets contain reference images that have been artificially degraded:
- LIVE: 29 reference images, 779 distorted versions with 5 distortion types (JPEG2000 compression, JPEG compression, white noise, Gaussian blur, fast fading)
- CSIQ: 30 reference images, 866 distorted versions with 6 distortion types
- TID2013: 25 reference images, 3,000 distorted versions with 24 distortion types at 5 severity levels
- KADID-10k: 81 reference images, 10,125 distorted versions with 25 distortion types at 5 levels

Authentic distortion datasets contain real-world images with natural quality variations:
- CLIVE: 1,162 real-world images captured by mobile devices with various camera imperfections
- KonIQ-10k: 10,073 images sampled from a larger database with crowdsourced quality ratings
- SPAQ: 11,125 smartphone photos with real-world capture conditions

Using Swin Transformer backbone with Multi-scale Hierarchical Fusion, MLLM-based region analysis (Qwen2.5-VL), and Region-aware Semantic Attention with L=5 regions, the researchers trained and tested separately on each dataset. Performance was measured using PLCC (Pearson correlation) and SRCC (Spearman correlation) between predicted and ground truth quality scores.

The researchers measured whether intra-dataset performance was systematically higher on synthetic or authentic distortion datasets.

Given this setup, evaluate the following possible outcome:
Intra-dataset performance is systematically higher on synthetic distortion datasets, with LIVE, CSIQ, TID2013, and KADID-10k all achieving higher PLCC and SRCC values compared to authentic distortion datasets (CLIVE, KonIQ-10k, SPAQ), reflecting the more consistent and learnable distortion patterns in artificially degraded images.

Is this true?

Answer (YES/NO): YES